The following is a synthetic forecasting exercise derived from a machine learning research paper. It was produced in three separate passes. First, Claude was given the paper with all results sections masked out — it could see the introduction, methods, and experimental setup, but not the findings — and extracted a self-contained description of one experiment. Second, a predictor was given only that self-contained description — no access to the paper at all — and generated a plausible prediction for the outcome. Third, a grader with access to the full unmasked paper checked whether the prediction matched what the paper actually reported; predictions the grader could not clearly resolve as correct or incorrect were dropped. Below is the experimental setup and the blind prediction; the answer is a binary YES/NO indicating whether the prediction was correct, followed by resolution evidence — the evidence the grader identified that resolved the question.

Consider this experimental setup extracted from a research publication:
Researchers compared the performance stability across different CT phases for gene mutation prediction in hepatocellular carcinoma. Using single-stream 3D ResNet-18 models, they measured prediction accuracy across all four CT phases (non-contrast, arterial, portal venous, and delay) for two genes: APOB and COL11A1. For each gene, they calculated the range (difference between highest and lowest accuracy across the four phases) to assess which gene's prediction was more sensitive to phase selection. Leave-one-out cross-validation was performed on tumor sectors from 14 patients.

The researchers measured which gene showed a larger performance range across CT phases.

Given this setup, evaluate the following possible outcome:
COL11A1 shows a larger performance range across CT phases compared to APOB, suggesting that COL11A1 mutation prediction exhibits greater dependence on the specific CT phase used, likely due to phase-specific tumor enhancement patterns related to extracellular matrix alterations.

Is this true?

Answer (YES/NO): NO